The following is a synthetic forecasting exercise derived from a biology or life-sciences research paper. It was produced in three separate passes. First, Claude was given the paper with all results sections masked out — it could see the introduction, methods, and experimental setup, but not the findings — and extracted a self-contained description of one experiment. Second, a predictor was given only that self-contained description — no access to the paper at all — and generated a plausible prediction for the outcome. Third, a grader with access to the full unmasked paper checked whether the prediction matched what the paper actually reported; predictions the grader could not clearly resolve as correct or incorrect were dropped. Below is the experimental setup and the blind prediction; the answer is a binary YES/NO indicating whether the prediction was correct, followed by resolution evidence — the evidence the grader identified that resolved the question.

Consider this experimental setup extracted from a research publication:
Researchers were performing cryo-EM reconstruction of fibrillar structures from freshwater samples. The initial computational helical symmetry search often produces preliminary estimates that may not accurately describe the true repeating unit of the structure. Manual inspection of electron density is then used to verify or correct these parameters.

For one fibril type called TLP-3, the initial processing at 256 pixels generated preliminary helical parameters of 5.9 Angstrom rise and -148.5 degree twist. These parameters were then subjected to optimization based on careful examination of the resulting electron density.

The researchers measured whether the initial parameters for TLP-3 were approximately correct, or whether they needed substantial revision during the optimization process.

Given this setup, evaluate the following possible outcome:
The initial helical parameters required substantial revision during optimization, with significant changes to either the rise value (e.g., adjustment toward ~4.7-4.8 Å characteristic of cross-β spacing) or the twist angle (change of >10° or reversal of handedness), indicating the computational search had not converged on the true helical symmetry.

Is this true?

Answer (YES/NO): YES